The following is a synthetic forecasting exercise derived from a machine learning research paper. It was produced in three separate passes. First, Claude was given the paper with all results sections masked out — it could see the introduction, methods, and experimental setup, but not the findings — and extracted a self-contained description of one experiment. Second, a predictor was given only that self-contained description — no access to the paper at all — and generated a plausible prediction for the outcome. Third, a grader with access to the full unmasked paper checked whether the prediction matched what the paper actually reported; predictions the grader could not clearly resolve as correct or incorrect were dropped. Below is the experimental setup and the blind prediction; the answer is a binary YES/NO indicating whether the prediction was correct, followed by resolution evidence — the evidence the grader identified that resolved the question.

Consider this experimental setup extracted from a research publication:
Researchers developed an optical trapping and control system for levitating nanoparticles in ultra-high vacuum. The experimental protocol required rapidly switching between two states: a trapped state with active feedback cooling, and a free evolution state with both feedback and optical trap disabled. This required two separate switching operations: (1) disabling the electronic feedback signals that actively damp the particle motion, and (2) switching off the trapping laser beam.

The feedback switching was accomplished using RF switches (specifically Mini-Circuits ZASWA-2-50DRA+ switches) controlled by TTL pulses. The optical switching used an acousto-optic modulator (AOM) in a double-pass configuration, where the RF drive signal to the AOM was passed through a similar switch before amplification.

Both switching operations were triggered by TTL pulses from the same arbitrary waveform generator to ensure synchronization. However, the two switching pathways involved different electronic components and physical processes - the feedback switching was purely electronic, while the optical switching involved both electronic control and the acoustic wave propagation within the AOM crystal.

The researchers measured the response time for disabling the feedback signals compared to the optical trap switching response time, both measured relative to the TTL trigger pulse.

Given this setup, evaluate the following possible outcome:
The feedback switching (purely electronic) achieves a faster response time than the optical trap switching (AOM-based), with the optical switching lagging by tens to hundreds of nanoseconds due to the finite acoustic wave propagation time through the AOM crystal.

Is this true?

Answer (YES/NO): YES